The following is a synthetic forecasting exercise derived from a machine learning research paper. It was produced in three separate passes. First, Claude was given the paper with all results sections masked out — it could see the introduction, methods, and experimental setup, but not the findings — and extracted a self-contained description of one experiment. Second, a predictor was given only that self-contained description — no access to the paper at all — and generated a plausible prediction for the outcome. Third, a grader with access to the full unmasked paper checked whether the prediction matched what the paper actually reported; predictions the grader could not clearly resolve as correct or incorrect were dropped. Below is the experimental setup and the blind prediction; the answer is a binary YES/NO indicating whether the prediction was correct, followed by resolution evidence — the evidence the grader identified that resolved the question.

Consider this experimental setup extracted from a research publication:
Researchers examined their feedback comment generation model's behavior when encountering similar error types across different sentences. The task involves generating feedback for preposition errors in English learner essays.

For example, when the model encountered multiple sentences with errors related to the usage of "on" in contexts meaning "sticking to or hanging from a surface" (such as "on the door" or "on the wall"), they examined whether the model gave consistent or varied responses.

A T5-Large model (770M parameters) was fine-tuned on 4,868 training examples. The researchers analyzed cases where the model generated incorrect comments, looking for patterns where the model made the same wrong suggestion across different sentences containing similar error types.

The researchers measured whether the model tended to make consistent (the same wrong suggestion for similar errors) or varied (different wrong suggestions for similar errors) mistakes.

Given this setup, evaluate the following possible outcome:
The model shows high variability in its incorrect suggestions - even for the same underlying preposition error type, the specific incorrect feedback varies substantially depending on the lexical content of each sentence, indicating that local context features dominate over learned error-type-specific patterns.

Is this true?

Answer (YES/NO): NO